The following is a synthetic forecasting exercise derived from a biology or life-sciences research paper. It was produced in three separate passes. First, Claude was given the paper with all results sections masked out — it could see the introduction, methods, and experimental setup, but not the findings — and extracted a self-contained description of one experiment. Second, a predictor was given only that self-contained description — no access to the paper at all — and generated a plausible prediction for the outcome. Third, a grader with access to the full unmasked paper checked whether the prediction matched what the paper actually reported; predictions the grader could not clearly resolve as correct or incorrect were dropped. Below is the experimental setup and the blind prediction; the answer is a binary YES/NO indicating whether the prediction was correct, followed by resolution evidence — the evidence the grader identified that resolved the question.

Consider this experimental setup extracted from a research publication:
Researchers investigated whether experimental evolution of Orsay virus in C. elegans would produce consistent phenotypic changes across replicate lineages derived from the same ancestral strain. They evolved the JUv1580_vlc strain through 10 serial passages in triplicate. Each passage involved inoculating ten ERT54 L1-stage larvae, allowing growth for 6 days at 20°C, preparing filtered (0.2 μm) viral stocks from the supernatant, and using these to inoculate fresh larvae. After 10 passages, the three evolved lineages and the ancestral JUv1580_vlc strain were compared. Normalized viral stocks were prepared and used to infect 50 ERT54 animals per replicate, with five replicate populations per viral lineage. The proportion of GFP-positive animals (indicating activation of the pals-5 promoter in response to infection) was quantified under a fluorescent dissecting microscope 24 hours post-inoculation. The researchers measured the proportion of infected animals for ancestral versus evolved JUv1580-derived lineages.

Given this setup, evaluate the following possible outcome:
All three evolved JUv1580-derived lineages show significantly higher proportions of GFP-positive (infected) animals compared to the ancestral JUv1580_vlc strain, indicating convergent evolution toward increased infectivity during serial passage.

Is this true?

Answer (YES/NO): NO